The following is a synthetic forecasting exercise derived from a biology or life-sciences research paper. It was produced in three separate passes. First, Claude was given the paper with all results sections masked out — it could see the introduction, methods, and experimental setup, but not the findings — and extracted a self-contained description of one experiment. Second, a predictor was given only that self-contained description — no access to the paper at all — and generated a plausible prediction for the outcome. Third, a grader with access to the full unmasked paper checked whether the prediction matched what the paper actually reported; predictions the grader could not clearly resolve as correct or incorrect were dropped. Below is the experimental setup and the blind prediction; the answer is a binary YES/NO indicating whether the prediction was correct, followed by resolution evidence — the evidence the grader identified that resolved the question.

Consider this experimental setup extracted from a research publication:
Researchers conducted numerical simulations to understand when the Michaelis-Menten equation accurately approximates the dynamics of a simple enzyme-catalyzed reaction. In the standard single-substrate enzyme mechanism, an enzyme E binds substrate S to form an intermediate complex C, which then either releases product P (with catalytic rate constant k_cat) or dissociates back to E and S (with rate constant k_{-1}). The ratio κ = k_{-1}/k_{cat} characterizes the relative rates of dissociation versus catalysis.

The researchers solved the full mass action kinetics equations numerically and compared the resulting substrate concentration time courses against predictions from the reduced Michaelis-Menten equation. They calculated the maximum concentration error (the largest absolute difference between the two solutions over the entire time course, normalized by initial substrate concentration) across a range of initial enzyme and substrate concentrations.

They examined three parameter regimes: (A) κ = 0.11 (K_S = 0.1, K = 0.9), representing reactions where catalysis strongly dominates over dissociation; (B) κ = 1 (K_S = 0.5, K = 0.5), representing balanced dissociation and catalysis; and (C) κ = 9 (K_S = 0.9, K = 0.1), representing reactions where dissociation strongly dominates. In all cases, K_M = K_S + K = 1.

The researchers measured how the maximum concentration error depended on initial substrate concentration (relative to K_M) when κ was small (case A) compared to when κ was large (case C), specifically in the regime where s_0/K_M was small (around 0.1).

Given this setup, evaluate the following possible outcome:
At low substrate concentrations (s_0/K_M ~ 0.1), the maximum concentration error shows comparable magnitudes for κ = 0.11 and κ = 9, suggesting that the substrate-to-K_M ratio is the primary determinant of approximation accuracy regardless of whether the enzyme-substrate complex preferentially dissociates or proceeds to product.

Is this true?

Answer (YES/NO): NO